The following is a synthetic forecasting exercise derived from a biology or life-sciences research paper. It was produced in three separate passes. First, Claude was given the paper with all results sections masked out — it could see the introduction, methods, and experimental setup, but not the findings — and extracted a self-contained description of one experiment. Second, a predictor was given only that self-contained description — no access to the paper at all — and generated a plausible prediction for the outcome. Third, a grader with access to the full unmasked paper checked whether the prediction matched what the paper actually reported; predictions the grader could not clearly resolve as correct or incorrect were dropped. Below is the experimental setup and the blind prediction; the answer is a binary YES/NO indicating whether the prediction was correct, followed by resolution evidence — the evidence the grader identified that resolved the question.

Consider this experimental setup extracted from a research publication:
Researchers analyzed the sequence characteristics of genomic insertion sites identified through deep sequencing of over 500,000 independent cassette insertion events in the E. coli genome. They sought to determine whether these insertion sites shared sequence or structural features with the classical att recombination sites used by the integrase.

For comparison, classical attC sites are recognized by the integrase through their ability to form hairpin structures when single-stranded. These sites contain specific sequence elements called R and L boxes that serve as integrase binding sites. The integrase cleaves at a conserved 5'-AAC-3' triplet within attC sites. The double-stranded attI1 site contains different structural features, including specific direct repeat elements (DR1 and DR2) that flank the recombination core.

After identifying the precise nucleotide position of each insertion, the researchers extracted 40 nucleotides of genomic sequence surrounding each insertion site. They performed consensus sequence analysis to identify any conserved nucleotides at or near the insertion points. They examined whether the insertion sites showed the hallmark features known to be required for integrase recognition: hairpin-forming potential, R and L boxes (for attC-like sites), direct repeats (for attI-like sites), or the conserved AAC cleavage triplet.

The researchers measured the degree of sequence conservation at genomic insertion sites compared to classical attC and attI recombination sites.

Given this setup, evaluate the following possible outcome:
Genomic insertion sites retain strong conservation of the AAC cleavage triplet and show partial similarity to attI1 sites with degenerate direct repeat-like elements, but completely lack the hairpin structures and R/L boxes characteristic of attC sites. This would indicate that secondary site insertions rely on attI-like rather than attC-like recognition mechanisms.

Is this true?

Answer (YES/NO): NO